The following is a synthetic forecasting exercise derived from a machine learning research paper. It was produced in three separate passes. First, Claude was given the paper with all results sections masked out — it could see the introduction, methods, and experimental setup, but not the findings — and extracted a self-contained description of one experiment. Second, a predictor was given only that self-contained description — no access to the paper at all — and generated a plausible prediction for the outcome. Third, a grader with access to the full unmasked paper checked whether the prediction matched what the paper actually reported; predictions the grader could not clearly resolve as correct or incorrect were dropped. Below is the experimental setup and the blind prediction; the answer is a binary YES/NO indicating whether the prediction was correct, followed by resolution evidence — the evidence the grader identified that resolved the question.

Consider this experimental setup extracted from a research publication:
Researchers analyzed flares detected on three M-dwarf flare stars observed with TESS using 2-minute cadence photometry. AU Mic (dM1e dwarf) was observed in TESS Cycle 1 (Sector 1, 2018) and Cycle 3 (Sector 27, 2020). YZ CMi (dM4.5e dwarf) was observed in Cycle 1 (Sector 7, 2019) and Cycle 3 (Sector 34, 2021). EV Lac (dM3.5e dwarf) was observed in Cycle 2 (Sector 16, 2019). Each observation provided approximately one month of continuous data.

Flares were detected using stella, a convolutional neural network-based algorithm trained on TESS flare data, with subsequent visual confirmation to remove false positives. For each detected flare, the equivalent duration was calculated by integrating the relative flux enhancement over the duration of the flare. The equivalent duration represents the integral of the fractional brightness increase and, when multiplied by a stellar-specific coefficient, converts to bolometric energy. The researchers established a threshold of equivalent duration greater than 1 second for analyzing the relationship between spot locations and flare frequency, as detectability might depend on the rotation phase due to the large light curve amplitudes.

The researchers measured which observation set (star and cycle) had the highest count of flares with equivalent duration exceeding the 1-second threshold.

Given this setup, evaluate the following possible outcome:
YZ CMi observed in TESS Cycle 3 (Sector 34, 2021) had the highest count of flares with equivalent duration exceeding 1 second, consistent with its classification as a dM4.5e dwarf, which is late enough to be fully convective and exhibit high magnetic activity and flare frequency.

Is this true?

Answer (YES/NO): NO